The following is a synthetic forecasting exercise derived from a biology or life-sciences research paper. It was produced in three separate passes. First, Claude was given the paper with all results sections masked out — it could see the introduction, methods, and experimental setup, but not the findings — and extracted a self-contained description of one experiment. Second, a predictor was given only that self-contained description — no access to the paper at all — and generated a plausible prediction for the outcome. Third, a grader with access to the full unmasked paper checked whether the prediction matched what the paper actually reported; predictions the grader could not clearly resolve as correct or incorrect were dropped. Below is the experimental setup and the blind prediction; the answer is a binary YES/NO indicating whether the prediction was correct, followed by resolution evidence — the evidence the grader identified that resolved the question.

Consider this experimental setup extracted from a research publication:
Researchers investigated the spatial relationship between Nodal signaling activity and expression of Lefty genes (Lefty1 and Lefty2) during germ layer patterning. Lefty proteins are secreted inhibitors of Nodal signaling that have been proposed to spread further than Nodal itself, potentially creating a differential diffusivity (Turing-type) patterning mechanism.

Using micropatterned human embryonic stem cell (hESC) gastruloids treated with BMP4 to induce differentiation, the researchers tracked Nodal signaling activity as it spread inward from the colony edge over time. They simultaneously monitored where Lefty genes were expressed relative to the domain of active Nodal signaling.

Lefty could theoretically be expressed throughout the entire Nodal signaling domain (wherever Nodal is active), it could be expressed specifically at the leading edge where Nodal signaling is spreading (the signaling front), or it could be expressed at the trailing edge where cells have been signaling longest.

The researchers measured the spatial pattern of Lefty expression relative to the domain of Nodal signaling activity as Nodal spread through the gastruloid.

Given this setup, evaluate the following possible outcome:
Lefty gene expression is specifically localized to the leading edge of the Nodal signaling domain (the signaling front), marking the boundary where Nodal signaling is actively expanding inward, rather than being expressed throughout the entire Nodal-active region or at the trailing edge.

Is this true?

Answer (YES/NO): YES